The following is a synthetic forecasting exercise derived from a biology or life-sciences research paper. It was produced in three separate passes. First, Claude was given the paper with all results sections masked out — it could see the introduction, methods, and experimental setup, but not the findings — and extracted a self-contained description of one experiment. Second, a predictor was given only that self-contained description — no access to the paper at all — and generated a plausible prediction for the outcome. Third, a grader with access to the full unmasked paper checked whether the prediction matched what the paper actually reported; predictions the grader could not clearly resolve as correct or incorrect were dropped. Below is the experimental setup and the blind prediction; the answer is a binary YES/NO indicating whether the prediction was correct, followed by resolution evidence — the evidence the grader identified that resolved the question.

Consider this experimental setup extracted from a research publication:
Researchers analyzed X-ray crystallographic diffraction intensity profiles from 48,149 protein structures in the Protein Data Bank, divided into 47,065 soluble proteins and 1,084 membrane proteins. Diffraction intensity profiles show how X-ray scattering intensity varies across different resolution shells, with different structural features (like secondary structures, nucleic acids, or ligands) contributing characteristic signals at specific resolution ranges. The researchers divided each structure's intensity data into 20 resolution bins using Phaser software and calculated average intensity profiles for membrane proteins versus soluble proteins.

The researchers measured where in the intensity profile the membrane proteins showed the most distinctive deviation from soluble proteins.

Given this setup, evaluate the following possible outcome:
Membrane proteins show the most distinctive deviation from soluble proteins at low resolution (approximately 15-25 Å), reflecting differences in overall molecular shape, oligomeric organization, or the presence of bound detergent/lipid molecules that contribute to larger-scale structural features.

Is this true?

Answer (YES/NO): NO